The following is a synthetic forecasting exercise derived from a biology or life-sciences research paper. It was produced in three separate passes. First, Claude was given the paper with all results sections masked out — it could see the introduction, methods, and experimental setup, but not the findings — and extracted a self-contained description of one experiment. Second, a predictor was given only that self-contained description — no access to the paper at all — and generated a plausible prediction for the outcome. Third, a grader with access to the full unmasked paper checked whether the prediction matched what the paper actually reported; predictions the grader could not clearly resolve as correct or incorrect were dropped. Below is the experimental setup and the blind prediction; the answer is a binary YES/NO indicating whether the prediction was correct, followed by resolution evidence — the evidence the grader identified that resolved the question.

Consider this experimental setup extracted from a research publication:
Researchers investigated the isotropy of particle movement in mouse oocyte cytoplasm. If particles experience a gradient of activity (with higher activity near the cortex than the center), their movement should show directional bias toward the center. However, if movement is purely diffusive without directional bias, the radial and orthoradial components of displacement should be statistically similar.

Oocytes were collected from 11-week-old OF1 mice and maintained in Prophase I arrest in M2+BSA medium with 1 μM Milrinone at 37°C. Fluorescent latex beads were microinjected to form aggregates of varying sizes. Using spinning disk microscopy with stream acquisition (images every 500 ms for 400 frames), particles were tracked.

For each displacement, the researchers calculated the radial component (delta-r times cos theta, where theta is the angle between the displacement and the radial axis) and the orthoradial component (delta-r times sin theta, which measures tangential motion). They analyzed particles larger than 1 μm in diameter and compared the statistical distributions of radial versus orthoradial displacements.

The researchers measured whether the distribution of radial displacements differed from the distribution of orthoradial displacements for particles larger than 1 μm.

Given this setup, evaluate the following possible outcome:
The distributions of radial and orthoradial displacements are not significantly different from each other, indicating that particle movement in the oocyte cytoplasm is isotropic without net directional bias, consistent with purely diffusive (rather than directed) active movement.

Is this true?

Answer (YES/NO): NO